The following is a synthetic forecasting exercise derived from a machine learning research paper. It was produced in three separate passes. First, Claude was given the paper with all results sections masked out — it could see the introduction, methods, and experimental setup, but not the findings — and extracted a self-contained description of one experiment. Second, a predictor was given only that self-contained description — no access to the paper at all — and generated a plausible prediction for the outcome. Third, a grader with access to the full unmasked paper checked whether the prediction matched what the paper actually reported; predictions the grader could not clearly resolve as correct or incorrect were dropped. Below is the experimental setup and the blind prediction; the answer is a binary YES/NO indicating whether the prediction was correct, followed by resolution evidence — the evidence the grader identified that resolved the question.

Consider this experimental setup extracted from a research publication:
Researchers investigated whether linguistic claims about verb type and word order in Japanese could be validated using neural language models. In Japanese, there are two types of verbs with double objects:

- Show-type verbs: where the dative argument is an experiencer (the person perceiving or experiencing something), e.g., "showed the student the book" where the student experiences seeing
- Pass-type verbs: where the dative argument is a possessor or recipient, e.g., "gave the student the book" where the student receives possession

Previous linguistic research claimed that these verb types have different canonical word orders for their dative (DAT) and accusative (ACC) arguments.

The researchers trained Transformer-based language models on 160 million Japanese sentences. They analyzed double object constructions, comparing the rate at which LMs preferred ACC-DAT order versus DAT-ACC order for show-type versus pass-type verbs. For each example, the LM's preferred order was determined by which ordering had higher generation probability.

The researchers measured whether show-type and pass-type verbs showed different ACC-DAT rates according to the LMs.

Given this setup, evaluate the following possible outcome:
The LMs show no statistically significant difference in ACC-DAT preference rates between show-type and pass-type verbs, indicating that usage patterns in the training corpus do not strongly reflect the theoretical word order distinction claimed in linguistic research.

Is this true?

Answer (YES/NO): YES